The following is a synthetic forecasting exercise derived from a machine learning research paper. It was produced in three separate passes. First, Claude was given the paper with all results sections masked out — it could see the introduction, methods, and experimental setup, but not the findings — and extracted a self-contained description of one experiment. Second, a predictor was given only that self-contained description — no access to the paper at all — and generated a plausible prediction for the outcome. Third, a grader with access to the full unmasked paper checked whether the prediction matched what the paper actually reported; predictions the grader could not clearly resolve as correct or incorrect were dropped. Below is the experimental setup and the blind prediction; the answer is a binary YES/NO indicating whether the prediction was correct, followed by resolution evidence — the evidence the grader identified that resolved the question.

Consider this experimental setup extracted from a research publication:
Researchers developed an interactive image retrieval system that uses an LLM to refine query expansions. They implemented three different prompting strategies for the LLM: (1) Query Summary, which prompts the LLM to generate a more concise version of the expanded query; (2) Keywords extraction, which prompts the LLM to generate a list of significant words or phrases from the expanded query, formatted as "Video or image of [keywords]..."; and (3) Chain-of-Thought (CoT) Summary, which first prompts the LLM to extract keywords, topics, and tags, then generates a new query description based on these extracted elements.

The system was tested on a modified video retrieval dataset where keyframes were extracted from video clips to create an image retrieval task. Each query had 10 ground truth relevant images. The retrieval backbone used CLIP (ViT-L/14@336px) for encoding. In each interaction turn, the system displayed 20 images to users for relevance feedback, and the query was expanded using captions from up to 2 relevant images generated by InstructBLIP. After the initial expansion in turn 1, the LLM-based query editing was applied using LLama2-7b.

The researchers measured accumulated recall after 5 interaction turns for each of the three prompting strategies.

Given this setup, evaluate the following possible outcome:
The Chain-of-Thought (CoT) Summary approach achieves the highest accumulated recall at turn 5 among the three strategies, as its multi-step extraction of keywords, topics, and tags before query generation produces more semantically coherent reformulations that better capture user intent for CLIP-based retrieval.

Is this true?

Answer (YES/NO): YES